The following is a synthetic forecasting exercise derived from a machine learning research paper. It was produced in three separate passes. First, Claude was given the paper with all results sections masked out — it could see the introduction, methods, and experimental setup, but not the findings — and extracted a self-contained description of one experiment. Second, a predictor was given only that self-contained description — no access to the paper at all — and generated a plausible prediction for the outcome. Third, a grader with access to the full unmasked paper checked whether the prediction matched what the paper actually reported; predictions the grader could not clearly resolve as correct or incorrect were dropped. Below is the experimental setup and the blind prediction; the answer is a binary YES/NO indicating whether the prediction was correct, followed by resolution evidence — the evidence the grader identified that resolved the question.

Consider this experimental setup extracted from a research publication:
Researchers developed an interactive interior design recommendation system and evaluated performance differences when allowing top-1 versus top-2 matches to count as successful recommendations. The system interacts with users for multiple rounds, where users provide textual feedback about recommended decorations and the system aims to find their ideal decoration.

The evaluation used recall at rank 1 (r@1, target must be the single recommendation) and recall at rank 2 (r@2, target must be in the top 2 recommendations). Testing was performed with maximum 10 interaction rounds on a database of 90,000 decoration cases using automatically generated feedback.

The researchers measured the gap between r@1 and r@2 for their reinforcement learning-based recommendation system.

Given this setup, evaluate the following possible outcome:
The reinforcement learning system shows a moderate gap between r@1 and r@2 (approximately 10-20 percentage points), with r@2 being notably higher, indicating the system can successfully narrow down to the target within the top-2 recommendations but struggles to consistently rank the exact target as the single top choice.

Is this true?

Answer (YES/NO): NO